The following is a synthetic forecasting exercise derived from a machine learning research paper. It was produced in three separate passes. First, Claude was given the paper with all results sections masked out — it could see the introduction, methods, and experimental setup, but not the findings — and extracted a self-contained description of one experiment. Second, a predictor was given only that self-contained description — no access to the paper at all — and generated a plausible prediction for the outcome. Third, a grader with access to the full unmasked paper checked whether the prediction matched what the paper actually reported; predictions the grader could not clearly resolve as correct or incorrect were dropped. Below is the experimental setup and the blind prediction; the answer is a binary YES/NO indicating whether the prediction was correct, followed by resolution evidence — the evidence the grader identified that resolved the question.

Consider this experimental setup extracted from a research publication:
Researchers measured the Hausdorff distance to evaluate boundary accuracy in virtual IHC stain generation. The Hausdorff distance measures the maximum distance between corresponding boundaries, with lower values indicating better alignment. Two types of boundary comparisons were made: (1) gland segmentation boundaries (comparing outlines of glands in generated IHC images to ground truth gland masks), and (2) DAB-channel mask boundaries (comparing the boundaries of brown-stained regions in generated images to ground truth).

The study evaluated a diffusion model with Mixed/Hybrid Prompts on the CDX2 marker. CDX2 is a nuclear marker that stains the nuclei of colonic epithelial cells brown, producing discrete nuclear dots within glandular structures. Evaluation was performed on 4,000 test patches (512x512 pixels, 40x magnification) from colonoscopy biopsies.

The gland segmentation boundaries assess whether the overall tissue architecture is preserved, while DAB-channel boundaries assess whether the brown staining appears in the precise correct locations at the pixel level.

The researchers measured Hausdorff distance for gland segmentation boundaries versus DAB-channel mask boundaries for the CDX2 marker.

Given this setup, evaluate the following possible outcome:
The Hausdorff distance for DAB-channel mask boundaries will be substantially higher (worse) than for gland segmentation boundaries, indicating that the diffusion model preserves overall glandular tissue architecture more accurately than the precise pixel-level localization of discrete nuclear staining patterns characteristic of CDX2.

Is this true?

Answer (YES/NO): NO